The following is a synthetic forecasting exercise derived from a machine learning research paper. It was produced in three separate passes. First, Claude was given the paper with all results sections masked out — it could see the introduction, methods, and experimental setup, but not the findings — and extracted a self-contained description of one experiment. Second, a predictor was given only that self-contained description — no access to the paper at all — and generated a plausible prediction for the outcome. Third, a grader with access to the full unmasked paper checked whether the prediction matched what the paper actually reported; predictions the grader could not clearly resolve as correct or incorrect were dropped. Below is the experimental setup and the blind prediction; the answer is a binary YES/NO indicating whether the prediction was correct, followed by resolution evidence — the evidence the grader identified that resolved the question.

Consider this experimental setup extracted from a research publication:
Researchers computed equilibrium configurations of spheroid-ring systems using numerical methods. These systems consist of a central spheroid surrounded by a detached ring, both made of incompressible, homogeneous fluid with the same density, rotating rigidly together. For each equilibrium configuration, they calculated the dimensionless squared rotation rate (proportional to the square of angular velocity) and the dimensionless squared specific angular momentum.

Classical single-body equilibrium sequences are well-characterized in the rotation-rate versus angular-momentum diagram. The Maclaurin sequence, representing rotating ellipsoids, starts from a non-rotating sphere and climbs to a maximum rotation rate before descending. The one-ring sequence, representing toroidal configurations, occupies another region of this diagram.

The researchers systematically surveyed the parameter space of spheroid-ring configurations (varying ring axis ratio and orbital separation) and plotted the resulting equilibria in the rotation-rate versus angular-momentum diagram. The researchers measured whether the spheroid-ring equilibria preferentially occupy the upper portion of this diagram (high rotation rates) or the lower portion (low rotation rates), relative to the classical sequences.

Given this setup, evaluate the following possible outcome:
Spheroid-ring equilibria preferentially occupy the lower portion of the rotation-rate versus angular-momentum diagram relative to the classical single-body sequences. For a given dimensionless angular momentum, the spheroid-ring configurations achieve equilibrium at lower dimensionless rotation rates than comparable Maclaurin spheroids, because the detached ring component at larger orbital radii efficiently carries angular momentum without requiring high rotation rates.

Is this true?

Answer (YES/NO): YES